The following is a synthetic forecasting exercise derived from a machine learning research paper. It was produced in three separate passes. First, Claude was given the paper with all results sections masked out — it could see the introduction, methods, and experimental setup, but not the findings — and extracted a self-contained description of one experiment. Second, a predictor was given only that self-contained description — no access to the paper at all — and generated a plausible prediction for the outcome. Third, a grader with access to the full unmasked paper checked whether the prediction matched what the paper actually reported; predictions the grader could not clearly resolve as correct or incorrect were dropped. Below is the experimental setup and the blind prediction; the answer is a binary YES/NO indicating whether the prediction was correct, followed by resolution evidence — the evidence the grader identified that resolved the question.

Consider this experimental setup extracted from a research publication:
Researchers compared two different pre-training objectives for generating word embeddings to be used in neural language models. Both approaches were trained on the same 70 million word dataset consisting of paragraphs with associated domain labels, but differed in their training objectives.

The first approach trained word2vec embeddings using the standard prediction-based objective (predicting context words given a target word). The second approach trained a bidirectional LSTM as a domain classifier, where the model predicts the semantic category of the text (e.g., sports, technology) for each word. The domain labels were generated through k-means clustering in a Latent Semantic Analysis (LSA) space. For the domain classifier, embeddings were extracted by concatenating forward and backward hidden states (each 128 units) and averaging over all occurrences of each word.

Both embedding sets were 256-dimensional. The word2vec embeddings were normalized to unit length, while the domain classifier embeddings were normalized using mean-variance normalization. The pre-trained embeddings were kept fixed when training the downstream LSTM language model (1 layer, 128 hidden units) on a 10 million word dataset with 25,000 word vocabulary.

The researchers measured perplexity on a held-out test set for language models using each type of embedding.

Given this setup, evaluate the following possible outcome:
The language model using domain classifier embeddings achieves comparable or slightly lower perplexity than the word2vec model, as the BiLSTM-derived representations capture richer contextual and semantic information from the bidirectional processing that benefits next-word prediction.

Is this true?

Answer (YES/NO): NO